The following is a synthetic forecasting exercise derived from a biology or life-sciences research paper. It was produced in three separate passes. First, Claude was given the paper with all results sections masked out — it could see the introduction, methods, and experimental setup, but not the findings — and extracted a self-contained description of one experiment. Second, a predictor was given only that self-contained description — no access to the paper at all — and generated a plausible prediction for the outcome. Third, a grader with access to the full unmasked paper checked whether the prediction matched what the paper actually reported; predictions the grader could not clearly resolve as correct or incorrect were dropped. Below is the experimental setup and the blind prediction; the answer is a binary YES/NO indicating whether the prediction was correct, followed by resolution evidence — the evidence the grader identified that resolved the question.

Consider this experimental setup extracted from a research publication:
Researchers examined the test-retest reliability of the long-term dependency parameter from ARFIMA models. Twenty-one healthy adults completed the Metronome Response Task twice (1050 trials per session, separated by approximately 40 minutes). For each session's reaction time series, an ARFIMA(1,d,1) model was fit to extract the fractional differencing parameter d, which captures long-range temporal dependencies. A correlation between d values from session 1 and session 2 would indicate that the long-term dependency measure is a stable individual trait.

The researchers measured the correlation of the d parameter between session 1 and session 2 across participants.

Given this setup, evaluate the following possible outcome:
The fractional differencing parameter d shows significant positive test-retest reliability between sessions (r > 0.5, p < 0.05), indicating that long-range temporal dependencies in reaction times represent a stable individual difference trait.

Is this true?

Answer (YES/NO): NO